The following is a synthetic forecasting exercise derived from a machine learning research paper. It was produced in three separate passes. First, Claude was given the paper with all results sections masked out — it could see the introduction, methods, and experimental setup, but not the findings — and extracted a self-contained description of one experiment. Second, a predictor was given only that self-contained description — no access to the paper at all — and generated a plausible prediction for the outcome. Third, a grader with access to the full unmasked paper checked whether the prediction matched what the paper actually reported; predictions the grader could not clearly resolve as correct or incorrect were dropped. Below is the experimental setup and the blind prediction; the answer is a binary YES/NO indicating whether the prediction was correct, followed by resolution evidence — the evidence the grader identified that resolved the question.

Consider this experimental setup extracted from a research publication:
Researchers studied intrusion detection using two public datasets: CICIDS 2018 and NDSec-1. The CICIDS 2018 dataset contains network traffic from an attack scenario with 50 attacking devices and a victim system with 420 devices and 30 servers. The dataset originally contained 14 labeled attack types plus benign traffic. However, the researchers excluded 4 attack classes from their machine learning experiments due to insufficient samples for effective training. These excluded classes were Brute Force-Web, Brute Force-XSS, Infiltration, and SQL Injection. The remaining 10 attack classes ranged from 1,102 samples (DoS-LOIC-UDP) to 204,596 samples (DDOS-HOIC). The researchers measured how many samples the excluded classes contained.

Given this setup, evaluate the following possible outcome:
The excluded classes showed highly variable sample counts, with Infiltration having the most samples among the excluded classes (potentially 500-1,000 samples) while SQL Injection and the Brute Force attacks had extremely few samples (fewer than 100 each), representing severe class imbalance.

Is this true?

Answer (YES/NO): NO